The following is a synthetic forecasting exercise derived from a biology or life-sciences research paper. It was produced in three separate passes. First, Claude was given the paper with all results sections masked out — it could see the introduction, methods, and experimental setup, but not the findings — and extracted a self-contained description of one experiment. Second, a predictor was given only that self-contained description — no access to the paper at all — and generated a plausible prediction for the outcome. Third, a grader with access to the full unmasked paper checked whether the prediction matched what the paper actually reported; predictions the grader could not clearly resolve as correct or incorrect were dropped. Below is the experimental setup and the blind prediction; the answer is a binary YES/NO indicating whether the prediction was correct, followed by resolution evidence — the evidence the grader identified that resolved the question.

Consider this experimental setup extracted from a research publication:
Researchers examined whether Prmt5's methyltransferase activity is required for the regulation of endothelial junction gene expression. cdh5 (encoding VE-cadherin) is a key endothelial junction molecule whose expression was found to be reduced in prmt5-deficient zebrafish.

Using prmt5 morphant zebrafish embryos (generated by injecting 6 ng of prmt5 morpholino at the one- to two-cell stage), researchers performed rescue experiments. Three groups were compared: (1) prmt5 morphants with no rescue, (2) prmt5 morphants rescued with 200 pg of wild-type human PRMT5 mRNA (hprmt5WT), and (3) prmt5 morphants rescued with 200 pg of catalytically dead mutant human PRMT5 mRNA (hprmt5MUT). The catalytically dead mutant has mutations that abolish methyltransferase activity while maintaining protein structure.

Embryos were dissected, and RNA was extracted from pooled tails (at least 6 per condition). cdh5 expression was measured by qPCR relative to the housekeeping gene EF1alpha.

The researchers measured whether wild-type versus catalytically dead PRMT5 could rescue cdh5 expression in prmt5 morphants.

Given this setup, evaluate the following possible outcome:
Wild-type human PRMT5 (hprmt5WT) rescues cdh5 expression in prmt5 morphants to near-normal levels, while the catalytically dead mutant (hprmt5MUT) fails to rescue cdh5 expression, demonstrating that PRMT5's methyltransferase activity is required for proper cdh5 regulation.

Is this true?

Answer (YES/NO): NO